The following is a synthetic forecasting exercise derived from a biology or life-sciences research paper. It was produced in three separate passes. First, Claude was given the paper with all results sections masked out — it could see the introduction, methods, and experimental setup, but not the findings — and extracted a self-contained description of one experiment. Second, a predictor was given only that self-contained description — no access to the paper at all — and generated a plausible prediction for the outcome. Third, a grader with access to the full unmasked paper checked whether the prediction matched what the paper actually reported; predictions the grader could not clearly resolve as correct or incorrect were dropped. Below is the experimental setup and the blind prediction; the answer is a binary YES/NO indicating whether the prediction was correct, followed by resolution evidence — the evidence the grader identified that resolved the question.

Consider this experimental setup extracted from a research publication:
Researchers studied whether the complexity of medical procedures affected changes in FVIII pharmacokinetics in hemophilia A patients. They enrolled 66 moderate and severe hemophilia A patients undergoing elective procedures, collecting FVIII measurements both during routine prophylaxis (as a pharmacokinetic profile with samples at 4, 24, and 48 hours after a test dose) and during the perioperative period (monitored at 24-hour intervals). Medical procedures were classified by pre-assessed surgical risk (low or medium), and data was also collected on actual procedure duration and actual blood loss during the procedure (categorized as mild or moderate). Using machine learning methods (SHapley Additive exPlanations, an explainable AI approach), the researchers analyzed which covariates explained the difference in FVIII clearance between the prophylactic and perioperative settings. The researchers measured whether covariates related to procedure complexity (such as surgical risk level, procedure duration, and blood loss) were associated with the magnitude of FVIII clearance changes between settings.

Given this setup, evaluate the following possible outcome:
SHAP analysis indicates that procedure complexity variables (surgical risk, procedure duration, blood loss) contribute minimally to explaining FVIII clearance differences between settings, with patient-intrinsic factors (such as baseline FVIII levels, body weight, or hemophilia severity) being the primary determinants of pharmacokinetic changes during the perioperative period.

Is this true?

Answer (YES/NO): NO